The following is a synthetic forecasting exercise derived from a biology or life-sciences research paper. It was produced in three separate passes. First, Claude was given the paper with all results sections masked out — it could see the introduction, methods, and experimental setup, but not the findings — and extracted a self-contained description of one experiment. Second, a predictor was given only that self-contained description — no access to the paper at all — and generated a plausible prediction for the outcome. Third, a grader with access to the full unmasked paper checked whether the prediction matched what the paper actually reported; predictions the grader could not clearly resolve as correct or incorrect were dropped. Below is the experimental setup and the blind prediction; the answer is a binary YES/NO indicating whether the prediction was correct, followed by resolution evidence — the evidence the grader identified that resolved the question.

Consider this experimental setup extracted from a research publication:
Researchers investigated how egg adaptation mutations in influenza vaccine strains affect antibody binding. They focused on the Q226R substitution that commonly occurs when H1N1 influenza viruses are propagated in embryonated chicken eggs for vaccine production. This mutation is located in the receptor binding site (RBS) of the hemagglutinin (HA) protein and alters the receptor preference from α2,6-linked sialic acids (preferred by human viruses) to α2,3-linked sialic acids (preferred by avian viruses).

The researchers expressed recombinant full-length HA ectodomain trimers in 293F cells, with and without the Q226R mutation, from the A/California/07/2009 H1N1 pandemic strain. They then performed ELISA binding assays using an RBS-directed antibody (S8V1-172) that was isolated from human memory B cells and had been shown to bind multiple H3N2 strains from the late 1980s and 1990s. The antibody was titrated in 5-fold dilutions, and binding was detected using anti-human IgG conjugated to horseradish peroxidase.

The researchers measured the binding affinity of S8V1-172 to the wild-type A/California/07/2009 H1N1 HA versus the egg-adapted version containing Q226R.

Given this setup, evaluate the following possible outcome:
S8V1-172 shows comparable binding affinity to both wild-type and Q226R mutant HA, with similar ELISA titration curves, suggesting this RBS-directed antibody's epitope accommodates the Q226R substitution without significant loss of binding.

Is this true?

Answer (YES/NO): NO